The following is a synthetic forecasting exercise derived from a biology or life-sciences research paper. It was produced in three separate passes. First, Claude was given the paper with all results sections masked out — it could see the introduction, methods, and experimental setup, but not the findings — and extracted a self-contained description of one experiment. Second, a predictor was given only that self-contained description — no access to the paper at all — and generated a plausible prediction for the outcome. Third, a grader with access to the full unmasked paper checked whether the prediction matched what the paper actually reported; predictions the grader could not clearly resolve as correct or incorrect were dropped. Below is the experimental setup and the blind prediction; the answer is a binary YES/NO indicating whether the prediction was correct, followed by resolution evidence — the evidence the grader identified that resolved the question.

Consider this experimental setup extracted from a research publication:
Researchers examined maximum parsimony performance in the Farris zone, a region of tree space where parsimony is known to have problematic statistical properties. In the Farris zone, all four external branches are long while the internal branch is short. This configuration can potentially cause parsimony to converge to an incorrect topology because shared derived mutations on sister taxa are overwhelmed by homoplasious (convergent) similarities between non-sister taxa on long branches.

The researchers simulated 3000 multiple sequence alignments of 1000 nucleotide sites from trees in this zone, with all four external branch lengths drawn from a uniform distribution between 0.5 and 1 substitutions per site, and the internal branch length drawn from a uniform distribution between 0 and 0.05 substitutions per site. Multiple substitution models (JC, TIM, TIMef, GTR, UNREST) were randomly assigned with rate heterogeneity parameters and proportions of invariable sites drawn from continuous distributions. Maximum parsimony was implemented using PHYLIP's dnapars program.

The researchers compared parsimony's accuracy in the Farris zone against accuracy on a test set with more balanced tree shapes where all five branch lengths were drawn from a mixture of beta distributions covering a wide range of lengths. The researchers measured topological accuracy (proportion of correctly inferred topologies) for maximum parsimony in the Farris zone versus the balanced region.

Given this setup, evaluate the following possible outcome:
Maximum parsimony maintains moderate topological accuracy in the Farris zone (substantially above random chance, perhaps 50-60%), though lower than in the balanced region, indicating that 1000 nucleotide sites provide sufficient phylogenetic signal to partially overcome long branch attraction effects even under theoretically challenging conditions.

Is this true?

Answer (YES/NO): NO